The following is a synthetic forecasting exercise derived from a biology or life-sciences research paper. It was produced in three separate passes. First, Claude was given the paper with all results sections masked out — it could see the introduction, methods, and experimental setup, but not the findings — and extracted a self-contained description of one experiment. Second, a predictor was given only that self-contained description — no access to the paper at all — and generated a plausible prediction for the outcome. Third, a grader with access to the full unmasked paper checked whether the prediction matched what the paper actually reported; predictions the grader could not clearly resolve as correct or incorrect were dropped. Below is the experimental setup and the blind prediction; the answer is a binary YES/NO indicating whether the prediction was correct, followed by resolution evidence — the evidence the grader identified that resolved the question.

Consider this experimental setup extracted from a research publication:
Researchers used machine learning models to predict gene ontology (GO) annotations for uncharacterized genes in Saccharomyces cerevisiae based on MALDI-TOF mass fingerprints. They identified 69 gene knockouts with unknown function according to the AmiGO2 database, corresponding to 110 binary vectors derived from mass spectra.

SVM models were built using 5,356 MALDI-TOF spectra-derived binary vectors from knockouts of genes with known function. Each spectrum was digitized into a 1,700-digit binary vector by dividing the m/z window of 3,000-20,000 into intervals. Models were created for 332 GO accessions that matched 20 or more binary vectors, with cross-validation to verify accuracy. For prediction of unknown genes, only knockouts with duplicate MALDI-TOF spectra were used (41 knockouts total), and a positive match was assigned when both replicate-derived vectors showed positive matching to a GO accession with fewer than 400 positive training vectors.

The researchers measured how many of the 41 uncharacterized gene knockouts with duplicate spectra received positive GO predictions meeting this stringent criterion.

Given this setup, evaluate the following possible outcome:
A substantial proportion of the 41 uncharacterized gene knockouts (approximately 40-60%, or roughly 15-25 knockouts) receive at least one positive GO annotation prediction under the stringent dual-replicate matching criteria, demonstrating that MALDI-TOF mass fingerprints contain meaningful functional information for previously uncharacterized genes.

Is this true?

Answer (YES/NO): NO